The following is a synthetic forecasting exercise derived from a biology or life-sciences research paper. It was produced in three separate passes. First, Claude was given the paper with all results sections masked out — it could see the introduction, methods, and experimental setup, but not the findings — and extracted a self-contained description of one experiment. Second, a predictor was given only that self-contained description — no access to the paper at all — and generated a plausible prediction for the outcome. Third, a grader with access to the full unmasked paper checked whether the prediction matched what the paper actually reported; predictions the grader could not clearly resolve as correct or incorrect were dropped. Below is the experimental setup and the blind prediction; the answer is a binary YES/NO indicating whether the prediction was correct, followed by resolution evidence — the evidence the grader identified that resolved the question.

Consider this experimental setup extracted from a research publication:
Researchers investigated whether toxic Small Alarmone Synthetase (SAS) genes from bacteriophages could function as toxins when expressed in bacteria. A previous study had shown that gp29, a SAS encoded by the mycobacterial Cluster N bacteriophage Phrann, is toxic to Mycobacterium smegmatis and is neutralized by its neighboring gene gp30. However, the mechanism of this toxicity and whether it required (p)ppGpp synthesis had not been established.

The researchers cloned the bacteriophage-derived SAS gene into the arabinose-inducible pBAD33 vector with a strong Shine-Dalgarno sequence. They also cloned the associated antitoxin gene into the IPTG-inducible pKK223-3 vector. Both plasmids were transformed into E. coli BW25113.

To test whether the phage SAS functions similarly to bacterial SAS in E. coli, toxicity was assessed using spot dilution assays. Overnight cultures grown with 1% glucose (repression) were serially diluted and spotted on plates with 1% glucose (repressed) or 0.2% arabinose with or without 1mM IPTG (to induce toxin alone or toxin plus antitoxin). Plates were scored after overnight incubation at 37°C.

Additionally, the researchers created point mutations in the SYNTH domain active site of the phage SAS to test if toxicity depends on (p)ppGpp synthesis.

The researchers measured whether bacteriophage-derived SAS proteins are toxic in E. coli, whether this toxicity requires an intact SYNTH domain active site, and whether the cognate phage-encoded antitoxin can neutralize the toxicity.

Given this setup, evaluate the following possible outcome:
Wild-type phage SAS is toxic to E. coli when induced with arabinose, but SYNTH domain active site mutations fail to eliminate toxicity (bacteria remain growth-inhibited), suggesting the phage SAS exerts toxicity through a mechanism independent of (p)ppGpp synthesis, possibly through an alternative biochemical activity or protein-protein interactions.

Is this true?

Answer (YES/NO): NO